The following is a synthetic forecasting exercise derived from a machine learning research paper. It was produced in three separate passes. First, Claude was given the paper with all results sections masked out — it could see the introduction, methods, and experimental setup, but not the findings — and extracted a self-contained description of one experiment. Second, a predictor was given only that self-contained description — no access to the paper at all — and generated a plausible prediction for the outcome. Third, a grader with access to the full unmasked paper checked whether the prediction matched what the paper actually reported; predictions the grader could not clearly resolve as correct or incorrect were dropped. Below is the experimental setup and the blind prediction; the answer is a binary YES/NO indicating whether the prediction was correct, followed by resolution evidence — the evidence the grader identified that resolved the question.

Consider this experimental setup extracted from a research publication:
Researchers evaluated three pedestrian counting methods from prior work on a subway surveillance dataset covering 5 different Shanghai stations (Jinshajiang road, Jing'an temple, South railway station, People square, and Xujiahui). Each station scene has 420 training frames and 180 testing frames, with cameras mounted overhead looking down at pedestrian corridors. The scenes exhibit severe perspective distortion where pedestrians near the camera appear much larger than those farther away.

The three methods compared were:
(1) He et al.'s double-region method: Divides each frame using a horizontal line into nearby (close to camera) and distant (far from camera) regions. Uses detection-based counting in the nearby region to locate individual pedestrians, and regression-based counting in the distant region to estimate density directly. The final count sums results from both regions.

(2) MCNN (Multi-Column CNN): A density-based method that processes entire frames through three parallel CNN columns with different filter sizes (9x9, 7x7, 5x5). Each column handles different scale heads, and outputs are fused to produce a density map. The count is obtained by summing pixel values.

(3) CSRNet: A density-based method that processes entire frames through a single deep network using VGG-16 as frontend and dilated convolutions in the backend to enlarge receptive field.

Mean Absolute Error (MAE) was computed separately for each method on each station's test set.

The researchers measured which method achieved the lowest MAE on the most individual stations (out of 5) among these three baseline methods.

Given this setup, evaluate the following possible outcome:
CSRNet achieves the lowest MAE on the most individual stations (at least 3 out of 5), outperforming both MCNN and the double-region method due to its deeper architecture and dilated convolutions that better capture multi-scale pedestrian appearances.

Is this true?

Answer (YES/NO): NO